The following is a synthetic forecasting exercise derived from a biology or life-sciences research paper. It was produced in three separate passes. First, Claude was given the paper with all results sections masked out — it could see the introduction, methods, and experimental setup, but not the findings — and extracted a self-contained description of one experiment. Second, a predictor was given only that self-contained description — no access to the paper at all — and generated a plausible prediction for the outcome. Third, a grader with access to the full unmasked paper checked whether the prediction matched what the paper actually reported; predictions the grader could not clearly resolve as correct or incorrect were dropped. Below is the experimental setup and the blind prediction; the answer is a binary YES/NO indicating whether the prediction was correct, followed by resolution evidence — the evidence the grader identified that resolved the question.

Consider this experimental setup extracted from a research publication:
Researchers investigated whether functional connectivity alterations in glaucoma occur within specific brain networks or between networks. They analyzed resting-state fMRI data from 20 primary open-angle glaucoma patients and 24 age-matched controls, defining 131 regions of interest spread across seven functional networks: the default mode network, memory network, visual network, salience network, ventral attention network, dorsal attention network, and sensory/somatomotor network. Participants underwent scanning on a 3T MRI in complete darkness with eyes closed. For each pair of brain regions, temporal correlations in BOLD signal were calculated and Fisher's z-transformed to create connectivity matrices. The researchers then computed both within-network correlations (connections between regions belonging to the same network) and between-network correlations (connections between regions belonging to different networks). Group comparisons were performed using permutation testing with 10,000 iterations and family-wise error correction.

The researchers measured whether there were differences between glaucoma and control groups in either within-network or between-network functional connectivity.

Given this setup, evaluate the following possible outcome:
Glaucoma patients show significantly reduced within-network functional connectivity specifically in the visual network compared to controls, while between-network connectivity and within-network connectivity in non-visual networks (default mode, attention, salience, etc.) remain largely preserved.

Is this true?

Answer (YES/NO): NO